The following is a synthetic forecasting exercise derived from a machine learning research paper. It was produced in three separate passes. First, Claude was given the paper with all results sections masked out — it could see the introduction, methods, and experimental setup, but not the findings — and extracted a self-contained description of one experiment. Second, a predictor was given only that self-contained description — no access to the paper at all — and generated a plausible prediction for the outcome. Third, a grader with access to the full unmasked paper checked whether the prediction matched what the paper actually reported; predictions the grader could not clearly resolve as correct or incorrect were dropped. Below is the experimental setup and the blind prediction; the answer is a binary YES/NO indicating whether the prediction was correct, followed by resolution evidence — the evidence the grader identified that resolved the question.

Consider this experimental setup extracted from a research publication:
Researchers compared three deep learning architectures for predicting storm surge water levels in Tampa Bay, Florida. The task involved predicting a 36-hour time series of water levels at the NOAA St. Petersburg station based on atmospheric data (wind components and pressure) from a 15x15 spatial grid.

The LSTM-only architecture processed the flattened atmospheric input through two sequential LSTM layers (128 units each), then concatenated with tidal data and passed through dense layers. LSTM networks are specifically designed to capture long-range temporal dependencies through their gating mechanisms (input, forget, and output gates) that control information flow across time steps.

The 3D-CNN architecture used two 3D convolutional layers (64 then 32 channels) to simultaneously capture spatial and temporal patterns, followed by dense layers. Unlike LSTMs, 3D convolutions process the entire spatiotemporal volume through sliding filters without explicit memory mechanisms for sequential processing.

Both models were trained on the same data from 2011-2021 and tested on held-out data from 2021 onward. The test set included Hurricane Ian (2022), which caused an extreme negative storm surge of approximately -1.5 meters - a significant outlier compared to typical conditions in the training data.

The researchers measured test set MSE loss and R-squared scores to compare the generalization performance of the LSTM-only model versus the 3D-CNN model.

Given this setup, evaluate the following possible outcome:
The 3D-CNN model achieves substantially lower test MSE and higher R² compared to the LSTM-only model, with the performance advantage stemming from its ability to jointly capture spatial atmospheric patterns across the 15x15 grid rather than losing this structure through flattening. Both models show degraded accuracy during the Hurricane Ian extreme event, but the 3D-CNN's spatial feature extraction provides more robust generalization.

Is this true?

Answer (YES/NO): NO